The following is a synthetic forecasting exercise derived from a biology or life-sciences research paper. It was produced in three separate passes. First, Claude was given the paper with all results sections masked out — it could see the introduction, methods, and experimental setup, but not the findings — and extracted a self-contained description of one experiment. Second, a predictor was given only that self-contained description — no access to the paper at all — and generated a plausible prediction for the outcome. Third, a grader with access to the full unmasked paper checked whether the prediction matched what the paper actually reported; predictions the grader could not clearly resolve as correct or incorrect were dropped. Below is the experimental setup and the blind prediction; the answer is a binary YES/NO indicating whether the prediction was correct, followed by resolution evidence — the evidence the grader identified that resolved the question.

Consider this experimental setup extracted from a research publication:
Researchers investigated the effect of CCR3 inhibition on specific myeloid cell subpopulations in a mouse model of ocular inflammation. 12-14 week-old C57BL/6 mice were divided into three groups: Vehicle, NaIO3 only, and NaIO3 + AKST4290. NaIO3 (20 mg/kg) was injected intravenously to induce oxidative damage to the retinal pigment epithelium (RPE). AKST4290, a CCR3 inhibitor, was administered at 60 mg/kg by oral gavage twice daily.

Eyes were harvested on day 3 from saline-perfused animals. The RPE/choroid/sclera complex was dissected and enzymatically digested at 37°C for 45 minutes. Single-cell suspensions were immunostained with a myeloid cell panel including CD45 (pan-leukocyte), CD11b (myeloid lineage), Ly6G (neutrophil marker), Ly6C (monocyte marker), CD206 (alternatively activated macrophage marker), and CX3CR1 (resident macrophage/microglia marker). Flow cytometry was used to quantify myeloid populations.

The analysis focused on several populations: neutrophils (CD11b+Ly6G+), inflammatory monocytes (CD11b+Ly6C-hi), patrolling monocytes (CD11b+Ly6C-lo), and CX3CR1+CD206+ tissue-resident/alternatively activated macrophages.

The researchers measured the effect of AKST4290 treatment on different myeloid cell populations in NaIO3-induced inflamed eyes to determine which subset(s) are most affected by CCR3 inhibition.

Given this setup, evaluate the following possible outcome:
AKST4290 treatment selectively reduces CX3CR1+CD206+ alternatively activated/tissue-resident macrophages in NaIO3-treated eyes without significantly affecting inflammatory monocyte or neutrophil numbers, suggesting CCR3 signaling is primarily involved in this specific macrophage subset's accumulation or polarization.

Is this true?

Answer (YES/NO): NO